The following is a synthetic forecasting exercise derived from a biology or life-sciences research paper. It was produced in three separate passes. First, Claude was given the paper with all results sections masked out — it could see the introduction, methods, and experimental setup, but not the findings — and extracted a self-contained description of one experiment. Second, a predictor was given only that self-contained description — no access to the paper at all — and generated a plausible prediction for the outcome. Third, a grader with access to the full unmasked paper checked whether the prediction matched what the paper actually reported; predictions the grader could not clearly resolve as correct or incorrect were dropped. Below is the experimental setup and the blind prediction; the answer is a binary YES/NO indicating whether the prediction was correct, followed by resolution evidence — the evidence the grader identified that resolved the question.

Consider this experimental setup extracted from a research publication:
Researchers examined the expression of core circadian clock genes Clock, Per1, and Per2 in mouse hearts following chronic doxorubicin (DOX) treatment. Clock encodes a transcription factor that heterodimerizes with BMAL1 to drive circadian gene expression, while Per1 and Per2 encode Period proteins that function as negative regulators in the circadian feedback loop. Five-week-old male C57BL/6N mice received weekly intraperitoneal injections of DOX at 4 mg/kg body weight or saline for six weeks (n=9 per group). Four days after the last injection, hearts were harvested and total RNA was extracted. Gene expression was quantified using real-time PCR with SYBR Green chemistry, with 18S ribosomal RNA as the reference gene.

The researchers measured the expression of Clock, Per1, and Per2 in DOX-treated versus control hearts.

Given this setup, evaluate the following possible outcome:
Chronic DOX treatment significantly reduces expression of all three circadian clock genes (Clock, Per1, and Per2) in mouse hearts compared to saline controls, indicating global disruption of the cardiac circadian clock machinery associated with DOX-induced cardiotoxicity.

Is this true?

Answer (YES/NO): NO